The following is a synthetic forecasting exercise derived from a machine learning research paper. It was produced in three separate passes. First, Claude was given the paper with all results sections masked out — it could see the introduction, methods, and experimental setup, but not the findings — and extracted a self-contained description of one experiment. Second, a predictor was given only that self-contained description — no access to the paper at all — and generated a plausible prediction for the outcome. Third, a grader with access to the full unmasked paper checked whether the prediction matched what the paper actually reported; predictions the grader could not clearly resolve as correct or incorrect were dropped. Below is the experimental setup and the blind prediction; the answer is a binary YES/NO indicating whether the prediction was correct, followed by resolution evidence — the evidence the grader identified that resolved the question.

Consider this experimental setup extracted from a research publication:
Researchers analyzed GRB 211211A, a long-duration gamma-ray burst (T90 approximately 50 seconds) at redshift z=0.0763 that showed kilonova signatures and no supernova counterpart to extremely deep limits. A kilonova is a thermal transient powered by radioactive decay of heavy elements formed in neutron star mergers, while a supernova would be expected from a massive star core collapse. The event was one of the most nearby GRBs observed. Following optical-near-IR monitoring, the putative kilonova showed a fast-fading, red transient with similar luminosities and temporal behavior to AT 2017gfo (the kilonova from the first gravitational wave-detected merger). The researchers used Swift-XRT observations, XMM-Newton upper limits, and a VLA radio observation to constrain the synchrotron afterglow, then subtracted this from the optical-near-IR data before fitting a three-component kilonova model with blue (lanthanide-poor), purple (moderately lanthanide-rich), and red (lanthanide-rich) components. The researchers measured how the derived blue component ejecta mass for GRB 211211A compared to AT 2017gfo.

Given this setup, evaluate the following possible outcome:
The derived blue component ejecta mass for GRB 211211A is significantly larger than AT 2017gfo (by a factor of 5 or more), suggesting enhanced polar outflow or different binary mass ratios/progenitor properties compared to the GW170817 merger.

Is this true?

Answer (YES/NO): NO